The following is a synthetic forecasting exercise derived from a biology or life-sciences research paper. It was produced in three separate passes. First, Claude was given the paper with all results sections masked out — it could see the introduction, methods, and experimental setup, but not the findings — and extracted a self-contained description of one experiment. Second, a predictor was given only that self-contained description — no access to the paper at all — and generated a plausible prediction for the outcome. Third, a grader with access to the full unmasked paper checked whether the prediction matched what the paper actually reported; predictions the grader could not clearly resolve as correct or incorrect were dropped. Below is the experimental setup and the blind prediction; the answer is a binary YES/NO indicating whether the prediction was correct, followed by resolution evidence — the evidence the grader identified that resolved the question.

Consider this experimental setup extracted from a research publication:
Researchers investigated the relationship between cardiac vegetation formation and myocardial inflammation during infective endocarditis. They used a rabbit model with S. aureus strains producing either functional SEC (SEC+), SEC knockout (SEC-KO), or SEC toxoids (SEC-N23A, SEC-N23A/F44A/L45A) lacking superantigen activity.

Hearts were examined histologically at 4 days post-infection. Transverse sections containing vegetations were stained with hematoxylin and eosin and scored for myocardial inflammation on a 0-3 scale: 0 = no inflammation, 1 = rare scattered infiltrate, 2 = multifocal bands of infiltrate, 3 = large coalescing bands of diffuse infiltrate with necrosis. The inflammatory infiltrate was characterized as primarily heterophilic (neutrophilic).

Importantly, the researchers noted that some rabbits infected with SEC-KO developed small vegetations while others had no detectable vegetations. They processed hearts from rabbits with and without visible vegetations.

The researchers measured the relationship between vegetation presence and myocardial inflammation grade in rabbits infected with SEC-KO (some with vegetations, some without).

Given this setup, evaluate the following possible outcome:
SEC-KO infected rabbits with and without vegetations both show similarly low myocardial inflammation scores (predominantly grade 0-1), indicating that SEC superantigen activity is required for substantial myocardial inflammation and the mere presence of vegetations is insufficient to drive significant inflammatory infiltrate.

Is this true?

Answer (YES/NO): NO